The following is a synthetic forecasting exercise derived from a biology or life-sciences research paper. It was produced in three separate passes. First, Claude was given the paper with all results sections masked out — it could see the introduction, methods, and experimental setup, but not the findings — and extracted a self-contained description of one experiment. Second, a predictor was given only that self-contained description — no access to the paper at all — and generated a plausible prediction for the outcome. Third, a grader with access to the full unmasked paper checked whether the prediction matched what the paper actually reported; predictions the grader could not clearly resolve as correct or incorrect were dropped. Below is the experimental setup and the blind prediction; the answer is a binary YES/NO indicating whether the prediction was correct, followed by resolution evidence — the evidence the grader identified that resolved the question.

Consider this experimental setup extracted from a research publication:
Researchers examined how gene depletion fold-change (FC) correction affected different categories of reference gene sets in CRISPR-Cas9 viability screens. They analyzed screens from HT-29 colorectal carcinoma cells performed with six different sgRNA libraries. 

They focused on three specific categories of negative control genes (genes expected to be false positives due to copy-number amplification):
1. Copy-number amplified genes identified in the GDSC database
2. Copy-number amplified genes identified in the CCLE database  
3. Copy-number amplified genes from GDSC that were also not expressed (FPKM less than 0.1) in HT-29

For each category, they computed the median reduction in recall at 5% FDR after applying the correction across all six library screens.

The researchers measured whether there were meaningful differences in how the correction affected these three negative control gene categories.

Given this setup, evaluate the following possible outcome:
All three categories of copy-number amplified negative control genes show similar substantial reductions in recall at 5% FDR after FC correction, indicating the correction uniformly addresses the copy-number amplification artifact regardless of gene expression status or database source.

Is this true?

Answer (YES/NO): NO